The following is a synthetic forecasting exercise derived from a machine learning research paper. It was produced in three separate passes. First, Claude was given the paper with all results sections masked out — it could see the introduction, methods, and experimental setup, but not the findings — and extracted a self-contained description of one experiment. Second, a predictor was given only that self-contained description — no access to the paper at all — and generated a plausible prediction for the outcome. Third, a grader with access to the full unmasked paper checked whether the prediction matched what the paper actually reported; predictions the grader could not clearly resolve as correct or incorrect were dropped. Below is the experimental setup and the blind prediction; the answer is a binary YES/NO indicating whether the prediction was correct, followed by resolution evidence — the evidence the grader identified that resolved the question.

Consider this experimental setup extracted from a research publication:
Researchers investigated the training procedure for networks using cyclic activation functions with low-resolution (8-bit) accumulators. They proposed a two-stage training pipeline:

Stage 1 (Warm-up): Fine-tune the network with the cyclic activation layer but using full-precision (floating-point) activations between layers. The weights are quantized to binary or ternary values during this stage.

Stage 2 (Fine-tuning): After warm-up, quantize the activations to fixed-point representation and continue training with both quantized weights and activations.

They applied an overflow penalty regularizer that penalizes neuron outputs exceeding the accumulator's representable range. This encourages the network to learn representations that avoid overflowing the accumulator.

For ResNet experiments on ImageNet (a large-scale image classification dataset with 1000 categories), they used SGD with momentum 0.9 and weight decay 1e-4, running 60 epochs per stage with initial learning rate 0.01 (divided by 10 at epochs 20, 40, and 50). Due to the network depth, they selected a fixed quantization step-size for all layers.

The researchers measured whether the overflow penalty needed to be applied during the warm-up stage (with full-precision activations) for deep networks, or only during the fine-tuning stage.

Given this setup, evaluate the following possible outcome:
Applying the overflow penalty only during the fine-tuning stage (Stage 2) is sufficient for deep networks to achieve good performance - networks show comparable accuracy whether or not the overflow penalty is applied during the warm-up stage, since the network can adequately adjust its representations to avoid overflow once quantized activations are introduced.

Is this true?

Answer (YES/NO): NO